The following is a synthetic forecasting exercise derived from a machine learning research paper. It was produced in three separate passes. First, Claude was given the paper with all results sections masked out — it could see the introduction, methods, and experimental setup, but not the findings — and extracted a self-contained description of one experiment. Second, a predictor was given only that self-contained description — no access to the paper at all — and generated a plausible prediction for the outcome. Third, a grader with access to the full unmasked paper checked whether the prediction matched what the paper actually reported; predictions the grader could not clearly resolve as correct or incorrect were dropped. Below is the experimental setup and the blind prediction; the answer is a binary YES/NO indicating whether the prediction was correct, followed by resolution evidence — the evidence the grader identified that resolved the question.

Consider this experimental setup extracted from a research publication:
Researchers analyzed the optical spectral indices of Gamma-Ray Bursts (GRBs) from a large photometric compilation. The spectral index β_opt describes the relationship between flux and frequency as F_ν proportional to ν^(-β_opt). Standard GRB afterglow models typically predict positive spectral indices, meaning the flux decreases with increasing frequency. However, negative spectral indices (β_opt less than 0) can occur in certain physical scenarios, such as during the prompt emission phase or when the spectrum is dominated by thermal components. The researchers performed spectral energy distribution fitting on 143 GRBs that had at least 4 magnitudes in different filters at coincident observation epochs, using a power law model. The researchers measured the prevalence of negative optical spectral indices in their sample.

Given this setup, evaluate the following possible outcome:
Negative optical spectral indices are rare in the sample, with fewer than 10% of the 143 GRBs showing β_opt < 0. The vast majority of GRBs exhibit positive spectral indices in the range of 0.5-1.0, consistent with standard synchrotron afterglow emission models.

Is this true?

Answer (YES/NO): NO